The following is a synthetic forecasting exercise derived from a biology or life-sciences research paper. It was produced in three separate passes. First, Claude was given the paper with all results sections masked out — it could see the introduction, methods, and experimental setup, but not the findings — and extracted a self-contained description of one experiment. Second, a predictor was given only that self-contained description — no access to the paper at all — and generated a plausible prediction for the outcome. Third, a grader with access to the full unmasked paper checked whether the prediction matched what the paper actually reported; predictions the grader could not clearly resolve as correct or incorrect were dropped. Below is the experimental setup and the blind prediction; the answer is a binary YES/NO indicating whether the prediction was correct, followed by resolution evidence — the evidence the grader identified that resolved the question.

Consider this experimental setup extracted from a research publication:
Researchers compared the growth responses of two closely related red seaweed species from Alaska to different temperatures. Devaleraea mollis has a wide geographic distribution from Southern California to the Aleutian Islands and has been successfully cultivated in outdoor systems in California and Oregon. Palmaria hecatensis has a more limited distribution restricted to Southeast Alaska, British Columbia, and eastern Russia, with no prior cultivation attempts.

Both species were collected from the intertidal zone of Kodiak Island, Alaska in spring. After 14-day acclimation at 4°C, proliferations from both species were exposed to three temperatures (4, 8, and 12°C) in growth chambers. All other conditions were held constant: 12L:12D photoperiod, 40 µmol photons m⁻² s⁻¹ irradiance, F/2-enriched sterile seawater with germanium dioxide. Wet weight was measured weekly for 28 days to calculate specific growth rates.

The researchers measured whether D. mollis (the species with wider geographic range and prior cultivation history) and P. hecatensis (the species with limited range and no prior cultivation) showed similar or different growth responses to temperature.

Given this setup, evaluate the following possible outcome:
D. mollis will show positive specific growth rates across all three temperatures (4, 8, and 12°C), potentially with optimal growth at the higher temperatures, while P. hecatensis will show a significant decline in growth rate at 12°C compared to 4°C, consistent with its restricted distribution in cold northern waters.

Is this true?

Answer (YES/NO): NO